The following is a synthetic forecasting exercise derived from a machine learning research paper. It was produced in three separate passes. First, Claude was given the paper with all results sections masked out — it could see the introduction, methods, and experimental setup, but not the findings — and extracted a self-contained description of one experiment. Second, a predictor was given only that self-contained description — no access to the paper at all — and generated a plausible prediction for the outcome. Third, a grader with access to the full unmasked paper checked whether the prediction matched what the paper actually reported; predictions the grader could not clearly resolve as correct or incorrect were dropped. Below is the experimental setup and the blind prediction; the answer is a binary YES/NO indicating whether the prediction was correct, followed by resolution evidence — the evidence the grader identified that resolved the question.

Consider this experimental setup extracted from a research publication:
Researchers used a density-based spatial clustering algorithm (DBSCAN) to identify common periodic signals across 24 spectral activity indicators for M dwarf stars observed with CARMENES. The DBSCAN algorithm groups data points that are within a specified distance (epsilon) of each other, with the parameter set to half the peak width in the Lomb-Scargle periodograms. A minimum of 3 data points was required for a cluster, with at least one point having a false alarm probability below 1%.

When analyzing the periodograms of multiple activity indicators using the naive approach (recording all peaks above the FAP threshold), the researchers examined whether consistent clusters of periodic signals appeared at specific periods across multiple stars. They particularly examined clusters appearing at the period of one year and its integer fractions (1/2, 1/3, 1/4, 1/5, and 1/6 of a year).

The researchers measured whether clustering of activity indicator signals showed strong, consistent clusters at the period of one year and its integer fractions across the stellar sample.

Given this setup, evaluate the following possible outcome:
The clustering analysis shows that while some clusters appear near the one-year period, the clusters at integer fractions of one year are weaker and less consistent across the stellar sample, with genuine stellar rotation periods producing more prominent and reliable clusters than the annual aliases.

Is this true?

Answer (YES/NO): NO